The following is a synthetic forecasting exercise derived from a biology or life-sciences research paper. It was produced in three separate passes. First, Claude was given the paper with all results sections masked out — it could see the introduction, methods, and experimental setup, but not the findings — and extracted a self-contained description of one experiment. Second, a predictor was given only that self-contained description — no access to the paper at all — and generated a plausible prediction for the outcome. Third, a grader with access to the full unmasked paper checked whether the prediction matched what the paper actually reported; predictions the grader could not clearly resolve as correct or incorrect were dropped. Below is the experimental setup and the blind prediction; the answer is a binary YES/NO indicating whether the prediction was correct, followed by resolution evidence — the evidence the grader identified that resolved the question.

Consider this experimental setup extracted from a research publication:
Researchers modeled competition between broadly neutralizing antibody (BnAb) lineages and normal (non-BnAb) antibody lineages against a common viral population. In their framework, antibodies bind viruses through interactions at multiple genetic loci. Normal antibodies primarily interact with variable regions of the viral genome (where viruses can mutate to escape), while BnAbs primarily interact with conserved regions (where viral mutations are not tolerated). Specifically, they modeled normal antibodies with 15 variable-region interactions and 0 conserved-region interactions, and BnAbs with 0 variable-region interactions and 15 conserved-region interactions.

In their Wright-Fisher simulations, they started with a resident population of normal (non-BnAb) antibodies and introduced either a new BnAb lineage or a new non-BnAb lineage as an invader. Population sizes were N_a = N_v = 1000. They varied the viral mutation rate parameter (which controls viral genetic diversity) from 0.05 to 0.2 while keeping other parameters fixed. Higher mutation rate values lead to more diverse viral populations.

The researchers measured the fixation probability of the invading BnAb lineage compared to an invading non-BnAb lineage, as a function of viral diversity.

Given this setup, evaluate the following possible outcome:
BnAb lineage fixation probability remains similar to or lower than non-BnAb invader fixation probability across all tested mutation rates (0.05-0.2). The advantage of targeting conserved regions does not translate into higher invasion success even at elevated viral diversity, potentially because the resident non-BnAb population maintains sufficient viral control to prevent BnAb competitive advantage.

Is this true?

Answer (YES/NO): NO